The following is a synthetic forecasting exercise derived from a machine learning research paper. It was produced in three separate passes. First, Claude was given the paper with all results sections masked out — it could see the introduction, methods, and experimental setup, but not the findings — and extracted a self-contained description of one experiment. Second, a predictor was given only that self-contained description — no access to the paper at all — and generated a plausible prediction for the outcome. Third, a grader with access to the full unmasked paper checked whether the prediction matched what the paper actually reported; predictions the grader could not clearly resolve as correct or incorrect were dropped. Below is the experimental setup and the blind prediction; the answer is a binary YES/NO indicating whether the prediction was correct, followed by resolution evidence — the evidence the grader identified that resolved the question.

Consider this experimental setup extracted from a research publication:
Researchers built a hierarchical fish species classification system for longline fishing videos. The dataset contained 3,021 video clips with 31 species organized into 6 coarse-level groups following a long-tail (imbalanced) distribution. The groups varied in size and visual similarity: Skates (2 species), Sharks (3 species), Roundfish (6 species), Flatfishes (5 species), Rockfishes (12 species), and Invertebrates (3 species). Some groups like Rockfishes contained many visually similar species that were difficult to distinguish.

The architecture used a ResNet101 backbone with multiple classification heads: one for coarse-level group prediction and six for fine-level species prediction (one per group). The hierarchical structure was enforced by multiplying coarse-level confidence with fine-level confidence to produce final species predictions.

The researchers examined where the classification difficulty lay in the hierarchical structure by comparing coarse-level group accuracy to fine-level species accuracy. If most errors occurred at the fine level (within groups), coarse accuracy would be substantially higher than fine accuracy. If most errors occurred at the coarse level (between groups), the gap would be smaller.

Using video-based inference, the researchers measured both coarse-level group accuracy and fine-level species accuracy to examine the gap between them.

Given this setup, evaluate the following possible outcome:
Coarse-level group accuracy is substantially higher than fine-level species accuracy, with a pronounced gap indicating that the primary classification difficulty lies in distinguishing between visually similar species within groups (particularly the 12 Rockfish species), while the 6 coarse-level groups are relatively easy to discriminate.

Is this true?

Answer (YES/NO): YES